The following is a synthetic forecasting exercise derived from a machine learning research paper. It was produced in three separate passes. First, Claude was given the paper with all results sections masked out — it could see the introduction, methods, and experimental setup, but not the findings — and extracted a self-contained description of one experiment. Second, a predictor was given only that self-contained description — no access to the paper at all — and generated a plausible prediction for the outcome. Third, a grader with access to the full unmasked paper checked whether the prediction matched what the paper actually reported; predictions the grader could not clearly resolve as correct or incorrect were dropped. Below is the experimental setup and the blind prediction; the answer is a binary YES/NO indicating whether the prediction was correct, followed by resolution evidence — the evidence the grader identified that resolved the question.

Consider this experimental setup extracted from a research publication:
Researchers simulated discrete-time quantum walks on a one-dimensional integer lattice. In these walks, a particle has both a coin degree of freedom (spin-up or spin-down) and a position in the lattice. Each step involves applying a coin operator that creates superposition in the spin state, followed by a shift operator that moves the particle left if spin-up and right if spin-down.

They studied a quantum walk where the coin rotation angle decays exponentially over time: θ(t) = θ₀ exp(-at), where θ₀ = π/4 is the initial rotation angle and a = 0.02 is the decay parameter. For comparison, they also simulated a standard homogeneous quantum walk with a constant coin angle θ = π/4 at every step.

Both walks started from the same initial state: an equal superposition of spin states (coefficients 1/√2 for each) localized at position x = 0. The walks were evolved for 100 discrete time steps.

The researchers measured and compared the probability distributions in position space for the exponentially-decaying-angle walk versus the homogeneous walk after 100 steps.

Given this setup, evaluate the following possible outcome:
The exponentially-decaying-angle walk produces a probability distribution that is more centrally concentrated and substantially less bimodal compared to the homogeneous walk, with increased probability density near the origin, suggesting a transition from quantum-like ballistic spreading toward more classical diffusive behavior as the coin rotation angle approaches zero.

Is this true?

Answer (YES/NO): NO